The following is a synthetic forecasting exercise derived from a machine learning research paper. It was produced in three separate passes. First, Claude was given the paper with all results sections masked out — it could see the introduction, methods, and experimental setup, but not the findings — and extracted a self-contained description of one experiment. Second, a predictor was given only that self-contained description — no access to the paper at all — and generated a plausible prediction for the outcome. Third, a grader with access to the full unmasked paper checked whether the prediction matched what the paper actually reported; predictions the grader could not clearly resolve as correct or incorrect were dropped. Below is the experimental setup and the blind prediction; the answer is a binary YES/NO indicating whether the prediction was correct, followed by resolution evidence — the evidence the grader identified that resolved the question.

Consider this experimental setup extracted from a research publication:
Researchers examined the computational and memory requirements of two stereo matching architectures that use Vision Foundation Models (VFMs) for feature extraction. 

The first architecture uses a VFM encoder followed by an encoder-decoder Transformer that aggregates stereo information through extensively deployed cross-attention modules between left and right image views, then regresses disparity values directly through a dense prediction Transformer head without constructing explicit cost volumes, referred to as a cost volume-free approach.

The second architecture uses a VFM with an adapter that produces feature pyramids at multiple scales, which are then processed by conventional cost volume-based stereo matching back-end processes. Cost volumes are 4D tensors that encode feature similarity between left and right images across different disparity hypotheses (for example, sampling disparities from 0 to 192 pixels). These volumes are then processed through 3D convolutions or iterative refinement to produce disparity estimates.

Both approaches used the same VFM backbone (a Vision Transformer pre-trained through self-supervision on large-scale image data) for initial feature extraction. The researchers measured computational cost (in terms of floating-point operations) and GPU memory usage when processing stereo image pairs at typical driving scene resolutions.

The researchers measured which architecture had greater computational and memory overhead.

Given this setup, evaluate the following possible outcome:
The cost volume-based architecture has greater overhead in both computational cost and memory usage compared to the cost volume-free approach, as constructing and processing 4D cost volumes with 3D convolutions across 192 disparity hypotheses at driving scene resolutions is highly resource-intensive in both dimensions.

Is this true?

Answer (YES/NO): NO